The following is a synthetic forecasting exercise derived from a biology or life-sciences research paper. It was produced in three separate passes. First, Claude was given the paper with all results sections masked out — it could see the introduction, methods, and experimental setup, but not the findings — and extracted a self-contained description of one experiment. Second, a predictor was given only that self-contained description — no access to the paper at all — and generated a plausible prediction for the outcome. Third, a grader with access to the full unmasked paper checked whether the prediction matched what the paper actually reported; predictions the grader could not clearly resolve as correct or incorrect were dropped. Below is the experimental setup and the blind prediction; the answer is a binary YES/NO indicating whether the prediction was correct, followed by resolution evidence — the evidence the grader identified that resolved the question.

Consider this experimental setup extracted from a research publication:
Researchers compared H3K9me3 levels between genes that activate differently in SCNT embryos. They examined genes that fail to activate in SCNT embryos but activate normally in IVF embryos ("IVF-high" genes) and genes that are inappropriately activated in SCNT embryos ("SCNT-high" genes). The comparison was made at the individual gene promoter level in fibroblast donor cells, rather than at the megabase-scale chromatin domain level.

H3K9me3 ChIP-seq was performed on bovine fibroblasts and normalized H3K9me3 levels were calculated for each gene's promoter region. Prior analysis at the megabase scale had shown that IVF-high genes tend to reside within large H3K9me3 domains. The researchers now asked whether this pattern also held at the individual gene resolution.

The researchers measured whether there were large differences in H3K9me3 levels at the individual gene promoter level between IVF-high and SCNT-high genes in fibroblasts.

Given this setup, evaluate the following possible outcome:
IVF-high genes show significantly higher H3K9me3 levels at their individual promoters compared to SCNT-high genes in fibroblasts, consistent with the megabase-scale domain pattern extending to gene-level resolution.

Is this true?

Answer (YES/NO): NO